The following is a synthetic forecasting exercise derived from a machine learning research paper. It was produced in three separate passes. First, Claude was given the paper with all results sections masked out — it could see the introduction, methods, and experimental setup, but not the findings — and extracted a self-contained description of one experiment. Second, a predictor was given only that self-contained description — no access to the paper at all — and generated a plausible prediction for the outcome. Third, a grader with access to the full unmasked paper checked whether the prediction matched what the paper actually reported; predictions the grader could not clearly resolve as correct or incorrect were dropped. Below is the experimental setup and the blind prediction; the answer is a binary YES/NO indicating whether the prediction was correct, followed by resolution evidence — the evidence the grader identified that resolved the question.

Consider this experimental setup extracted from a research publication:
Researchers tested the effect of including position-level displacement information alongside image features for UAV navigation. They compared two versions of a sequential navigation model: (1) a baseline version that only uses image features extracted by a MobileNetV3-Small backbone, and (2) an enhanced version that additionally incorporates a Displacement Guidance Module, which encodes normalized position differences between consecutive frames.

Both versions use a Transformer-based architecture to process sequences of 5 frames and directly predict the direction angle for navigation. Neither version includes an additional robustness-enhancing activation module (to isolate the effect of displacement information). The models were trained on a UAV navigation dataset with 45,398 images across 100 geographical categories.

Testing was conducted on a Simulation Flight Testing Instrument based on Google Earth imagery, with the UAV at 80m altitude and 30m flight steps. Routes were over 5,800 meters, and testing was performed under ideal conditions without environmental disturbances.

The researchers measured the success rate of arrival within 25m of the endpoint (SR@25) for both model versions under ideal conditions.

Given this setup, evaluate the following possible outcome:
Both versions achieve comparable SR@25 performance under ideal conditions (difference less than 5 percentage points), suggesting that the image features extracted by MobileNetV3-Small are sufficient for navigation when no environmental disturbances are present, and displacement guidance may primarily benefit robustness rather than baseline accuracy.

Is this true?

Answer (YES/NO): NO